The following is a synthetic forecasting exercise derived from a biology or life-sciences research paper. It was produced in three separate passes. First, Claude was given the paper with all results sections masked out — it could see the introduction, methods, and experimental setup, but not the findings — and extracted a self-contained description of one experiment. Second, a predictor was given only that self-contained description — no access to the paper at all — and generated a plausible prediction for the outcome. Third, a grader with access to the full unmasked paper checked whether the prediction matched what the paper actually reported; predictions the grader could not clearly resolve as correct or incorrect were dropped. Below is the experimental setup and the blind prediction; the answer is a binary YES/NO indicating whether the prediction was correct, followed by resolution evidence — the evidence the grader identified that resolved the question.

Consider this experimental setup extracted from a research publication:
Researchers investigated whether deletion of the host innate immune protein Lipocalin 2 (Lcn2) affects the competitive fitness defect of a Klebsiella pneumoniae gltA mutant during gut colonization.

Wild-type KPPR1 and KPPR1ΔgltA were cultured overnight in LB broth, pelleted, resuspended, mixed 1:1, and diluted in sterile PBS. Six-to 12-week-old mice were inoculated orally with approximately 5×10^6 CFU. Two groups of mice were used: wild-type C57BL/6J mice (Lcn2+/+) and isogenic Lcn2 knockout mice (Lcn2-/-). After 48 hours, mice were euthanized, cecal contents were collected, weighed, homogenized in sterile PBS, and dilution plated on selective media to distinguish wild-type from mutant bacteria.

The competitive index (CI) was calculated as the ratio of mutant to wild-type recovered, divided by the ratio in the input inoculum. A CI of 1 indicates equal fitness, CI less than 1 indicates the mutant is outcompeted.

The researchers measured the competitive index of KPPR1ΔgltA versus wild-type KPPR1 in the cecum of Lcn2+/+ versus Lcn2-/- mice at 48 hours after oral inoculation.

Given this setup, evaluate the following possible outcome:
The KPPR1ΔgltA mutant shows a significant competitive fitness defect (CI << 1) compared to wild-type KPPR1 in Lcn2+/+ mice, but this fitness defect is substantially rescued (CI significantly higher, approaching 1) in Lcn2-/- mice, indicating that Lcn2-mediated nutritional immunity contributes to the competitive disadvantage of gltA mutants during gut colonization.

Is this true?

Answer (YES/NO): NO